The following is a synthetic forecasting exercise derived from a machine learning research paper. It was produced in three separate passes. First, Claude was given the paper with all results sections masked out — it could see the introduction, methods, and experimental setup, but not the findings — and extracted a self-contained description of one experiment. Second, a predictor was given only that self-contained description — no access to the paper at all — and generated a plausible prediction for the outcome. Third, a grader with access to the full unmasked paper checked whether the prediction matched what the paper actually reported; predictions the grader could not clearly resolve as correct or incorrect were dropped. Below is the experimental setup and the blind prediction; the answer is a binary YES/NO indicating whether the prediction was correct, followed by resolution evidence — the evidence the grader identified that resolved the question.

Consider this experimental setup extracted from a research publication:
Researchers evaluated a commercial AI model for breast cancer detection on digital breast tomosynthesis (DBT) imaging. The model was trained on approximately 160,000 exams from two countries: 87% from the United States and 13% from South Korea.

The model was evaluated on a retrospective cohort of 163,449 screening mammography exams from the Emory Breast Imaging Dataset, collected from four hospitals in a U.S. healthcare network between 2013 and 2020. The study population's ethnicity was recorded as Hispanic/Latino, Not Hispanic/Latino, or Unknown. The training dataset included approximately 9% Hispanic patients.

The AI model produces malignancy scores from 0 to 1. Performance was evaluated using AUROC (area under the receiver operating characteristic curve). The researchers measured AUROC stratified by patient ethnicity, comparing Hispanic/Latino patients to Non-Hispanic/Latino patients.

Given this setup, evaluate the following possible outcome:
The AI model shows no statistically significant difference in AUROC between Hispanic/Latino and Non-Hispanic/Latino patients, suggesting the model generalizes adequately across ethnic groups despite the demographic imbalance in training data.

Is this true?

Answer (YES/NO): YES